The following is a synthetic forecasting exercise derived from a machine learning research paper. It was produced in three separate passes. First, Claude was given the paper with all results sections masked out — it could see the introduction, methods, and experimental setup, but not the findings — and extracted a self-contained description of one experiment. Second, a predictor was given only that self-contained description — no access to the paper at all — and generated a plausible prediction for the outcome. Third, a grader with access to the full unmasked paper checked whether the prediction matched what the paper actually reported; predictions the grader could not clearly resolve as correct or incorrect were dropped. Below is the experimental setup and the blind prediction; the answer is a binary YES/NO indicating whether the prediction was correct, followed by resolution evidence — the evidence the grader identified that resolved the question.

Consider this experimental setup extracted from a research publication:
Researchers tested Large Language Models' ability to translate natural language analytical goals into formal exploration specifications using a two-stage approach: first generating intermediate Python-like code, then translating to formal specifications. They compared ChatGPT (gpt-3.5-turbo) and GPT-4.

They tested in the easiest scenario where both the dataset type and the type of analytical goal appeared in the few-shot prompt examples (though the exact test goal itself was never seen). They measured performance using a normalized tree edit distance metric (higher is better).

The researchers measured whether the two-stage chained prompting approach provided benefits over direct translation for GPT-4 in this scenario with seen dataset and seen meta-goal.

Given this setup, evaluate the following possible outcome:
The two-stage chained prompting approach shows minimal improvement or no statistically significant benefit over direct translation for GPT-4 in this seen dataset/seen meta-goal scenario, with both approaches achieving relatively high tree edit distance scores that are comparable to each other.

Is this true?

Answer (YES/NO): YES